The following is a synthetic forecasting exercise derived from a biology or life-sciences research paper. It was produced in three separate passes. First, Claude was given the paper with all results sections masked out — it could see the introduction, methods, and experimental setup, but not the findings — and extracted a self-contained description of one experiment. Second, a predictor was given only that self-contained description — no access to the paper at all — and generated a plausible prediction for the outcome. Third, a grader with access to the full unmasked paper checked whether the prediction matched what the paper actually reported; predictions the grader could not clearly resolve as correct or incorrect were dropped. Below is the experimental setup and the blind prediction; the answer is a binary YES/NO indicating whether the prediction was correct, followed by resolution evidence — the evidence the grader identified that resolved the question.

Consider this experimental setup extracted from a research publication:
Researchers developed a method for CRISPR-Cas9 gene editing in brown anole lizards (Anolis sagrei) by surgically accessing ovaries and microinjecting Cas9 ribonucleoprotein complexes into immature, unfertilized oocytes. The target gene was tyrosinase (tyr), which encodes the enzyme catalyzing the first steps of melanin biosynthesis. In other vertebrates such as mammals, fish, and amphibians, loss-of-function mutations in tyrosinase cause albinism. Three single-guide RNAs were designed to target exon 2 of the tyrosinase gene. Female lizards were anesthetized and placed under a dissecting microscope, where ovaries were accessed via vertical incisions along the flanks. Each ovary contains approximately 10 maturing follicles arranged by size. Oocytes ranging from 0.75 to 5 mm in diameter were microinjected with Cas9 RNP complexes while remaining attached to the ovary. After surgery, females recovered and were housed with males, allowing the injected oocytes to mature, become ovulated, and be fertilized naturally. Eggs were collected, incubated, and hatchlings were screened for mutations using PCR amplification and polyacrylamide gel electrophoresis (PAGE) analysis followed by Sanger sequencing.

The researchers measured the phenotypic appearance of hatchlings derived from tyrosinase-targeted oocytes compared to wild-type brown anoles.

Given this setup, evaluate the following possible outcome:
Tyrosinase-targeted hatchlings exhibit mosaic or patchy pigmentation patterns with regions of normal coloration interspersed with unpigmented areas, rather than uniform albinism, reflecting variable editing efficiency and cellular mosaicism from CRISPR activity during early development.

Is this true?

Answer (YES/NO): NO